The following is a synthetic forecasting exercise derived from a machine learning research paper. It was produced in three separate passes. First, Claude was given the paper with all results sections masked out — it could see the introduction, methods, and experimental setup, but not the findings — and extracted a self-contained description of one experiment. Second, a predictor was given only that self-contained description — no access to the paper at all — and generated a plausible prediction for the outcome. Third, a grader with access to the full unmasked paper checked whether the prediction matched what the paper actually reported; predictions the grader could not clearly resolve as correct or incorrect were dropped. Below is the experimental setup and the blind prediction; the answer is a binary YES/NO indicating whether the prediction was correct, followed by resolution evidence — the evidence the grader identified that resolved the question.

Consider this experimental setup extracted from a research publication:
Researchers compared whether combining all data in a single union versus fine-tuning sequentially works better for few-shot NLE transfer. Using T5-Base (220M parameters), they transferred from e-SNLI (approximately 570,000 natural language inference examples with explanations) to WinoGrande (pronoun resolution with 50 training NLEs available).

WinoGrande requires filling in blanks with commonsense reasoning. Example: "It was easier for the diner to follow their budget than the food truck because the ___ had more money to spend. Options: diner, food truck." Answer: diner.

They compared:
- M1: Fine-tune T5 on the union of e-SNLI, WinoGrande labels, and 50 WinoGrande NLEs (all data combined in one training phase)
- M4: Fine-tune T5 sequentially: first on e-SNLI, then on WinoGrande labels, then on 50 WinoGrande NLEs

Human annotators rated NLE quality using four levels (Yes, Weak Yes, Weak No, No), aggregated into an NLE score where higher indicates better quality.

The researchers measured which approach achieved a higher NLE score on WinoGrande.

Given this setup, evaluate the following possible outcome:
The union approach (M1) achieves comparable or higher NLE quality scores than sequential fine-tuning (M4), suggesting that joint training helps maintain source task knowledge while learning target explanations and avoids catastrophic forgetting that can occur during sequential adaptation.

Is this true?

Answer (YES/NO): NO